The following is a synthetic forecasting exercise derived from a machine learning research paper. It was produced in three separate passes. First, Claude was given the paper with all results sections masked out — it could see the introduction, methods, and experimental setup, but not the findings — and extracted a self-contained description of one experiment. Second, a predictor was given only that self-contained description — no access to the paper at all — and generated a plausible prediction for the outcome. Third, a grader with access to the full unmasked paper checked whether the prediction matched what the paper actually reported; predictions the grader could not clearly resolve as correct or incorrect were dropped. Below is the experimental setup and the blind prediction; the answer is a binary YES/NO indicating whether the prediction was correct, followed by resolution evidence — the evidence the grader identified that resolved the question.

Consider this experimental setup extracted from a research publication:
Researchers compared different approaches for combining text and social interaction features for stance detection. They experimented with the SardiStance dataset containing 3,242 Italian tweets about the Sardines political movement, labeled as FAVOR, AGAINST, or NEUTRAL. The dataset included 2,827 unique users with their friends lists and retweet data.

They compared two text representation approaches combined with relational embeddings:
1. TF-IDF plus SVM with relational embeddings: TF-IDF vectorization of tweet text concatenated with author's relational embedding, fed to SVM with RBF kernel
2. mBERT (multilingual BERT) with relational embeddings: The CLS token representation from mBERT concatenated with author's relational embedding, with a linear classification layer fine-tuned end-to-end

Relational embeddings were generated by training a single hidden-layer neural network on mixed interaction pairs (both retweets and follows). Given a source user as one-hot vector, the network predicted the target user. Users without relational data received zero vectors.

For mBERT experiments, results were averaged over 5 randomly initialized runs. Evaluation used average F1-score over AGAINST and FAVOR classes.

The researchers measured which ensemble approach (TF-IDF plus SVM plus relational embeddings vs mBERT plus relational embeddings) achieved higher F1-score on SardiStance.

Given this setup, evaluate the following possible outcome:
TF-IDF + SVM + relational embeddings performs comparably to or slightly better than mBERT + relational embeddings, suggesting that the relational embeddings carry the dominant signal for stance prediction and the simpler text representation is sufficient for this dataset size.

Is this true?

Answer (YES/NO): NO